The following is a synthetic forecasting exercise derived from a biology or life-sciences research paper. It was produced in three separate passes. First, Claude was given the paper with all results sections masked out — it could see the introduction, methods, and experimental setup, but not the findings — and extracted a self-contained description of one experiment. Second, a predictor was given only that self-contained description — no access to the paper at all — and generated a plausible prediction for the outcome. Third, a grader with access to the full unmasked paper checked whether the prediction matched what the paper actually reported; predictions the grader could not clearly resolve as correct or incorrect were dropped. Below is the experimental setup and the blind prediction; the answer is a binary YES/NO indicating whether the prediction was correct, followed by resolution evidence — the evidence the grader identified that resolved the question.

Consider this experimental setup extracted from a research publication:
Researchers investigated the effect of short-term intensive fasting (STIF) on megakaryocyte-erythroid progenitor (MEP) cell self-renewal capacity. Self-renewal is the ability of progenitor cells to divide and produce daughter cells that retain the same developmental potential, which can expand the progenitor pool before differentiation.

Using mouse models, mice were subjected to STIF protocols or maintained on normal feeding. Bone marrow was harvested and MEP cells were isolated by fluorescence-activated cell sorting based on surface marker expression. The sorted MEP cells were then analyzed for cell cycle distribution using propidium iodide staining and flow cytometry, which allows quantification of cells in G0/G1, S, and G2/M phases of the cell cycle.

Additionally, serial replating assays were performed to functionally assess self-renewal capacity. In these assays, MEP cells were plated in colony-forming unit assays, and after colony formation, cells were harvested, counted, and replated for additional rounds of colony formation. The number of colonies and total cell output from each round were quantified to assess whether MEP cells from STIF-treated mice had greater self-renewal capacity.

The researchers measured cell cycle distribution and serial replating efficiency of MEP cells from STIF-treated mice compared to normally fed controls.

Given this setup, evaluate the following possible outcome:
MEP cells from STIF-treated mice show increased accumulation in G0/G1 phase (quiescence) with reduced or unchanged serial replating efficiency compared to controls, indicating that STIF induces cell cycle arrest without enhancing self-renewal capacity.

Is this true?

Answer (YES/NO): NO